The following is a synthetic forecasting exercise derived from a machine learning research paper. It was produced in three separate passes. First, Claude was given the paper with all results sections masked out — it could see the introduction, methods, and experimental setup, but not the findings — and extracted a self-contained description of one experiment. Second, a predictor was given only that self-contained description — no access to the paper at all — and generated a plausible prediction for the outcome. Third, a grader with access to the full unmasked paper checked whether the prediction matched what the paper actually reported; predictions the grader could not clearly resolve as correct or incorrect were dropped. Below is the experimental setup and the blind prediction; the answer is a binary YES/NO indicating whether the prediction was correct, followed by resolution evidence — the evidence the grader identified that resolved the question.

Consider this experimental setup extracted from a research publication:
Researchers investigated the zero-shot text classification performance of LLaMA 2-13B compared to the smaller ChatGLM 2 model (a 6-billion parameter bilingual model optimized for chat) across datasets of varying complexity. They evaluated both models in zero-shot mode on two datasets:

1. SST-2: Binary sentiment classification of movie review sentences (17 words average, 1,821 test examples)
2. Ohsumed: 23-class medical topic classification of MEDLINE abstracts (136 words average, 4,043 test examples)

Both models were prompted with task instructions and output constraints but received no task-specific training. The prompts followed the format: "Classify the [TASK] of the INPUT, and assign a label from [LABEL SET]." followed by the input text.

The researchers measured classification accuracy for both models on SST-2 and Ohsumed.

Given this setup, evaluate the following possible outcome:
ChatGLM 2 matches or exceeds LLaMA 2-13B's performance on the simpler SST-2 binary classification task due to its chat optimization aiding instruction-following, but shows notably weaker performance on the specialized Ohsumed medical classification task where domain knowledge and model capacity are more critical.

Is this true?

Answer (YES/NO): NO